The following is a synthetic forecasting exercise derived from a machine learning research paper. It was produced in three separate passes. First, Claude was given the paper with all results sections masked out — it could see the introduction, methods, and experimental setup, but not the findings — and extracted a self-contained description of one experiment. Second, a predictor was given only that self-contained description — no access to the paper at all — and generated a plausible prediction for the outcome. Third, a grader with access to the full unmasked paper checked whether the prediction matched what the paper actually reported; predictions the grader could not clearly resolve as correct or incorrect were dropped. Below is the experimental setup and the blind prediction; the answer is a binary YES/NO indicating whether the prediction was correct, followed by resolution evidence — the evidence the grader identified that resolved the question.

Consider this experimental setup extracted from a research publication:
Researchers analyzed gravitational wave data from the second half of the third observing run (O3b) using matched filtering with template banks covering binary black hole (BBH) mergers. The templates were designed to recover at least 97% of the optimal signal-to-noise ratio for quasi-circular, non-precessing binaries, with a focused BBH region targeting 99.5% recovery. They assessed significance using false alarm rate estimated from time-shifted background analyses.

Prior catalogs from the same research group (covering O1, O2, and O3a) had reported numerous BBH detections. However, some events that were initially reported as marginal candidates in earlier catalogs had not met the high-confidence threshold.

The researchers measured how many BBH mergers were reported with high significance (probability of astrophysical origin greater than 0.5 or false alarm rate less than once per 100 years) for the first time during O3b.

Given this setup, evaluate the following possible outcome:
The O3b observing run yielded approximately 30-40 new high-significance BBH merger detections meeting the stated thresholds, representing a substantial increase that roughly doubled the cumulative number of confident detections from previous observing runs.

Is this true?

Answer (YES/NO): NO